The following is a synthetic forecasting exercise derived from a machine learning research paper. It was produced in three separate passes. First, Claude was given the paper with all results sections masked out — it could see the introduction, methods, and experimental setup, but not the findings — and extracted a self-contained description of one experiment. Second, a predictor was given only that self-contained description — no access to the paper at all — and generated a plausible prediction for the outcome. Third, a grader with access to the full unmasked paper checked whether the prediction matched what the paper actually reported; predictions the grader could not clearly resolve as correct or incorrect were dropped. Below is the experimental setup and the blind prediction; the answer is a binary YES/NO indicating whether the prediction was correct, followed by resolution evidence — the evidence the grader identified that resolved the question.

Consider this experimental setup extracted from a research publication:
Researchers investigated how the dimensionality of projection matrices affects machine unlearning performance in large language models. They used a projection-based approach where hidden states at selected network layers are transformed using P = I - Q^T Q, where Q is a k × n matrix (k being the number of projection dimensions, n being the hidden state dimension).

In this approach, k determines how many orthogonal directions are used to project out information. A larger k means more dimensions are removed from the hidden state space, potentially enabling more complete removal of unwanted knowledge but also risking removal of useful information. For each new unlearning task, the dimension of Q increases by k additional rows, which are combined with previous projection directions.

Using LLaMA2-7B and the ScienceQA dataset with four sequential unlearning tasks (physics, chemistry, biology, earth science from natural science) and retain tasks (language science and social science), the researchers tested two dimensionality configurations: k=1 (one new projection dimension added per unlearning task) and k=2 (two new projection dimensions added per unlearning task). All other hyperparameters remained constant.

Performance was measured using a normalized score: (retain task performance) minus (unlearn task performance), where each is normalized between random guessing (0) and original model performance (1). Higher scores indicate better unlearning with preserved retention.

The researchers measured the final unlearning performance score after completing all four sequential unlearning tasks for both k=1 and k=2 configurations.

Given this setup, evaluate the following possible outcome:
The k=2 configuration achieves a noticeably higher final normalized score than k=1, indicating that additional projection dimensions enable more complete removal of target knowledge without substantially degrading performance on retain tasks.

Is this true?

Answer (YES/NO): YES